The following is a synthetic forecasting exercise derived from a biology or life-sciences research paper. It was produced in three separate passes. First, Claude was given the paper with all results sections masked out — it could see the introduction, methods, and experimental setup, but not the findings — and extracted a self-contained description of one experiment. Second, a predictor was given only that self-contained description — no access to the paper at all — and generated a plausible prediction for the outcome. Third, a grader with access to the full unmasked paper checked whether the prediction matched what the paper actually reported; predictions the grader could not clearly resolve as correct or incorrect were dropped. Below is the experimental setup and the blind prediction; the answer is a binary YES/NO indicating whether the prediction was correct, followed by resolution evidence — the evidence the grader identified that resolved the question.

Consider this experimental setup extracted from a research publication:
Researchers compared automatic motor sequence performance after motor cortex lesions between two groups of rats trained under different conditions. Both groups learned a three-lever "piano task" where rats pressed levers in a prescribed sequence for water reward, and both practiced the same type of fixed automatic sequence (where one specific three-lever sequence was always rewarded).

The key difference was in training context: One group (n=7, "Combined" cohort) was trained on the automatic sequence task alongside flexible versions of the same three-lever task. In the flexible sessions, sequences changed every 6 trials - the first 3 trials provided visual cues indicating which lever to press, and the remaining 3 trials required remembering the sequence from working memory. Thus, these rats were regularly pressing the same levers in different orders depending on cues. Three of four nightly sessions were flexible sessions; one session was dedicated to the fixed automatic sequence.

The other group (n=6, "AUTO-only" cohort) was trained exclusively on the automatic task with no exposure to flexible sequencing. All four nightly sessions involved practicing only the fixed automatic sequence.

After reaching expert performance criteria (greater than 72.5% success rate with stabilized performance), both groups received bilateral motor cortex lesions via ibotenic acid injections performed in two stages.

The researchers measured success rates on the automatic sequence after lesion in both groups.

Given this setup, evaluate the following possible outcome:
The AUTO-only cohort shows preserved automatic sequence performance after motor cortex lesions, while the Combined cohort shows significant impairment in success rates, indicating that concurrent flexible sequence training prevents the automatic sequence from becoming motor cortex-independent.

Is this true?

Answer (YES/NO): YES